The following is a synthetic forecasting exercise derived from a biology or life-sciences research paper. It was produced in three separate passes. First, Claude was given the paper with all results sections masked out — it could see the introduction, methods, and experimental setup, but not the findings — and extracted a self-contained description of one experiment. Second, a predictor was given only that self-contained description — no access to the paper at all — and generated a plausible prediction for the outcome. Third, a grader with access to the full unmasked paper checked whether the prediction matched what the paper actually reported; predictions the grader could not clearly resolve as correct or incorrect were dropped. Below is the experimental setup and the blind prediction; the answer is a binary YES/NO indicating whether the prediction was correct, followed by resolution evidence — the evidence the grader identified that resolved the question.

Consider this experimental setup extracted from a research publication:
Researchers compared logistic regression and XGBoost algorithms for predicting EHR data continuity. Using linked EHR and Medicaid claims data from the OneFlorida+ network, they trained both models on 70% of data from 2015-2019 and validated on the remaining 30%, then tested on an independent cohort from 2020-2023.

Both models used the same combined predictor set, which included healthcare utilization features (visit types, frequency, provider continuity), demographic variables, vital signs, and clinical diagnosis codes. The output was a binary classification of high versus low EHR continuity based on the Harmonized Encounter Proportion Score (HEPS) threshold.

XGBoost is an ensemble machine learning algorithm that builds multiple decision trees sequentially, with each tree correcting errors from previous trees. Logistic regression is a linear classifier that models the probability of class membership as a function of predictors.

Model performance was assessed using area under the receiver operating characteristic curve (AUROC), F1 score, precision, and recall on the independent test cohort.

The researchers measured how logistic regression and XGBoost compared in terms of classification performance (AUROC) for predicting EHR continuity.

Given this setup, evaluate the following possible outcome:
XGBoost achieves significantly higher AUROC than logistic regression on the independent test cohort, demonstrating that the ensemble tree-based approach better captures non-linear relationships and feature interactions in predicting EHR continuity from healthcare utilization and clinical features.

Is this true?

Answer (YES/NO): NO